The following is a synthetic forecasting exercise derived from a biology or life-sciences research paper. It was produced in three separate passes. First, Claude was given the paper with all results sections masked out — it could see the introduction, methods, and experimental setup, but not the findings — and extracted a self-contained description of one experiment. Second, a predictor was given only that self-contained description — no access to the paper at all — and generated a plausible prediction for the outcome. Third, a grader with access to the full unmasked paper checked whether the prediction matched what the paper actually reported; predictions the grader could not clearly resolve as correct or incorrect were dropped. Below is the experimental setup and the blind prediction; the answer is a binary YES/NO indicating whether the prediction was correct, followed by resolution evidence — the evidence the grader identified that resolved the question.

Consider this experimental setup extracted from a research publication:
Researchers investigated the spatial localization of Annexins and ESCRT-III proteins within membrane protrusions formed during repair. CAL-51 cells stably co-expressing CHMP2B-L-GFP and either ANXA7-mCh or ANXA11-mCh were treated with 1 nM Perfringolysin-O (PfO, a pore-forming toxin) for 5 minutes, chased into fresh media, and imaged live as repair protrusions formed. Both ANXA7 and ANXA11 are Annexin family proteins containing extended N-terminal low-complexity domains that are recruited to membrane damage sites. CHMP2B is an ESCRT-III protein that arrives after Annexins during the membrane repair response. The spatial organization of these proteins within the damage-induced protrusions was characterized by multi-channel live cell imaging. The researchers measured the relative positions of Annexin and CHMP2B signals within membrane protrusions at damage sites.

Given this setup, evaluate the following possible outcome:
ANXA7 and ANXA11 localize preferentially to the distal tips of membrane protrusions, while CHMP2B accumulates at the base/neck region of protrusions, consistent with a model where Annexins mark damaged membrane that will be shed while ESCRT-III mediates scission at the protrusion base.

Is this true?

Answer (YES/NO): YES